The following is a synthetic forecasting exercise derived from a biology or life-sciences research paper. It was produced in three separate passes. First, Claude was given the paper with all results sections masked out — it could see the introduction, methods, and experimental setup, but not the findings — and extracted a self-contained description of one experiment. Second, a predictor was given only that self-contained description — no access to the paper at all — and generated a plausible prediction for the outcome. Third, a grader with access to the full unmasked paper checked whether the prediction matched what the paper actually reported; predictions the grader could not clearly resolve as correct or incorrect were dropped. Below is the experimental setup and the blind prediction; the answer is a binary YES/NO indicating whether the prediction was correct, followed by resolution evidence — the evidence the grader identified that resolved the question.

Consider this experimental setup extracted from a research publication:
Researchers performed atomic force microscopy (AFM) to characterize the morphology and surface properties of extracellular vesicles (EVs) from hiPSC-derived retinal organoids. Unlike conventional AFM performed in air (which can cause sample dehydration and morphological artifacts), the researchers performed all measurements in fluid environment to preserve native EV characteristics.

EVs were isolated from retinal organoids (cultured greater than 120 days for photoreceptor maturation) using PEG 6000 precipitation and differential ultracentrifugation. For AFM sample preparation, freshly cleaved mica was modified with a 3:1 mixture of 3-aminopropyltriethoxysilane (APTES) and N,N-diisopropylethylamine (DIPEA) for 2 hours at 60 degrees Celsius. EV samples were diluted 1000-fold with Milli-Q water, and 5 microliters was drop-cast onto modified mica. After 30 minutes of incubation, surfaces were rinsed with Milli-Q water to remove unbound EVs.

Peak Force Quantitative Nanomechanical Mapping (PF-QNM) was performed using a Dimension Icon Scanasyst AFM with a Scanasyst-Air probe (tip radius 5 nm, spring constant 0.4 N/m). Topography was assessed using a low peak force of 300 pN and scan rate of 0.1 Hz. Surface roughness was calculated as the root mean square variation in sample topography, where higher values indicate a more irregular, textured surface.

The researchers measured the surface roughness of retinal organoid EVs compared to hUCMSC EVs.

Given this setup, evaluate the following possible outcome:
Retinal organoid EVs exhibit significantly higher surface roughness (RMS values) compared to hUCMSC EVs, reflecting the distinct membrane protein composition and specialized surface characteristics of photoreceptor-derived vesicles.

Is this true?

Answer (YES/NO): YES